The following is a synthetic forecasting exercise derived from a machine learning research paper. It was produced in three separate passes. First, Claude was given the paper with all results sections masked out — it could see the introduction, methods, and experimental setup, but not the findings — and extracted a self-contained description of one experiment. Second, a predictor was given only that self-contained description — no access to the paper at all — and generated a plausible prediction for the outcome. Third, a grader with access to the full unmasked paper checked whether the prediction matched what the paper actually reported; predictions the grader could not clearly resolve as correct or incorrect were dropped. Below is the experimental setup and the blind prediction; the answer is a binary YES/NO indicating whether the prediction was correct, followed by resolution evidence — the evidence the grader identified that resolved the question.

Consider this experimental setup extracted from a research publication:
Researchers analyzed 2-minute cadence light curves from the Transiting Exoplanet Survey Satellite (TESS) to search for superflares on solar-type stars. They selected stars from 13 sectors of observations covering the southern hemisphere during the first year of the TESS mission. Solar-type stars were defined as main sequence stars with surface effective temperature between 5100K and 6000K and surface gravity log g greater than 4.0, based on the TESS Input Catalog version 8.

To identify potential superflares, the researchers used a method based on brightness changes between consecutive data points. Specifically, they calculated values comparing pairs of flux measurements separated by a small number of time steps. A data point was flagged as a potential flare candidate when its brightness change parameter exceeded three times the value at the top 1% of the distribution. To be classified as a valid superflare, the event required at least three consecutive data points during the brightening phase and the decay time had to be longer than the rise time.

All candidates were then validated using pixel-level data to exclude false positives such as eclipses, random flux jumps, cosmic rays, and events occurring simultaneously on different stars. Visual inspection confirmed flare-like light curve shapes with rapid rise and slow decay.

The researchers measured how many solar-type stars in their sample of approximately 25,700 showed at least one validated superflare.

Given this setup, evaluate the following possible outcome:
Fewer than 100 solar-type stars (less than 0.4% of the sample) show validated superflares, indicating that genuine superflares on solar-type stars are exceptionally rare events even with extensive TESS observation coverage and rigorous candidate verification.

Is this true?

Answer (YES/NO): NO